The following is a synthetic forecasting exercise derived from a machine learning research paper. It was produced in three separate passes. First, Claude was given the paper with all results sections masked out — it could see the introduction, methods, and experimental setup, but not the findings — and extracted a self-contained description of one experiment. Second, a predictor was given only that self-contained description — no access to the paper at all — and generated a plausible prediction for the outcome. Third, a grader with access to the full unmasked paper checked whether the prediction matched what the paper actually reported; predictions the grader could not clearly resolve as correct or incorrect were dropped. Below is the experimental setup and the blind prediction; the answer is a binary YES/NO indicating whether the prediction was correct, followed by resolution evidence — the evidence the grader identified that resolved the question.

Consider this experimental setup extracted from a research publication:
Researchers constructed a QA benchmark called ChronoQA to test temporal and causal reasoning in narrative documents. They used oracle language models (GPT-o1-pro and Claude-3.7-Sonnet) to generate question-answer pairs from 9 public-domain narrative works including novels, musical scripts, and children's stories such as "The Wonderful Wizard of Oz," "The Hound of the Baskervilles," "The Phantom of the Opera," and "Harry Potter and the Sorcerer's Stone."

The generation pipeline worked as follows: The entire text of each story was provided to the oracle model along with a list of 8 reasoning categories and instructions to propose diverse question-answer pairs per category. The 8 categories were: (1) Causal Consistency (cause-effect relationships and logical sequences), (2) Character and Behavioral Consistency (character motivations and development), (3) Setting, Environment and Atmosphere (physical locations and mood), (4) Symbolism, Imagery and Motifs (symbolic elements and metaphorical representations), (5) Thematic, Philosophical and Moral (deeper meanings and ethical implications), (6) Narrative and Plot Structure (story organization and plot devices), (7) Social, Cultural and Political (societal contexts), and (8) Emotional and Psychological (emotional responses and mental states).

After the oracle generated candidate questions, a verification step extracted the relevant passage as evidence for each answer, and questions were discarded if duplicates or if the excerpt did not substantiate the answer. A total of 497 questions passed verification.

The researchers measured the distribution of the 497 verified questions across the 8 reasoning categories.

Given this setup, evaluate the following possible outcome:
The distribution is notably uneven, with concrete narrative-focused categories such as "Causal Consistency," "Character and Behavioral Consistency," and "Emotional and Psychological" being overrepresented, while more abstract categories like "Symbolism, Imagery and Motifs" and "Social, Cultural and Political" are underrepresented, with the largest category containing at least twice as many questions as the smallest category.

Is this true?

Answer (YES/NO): NO